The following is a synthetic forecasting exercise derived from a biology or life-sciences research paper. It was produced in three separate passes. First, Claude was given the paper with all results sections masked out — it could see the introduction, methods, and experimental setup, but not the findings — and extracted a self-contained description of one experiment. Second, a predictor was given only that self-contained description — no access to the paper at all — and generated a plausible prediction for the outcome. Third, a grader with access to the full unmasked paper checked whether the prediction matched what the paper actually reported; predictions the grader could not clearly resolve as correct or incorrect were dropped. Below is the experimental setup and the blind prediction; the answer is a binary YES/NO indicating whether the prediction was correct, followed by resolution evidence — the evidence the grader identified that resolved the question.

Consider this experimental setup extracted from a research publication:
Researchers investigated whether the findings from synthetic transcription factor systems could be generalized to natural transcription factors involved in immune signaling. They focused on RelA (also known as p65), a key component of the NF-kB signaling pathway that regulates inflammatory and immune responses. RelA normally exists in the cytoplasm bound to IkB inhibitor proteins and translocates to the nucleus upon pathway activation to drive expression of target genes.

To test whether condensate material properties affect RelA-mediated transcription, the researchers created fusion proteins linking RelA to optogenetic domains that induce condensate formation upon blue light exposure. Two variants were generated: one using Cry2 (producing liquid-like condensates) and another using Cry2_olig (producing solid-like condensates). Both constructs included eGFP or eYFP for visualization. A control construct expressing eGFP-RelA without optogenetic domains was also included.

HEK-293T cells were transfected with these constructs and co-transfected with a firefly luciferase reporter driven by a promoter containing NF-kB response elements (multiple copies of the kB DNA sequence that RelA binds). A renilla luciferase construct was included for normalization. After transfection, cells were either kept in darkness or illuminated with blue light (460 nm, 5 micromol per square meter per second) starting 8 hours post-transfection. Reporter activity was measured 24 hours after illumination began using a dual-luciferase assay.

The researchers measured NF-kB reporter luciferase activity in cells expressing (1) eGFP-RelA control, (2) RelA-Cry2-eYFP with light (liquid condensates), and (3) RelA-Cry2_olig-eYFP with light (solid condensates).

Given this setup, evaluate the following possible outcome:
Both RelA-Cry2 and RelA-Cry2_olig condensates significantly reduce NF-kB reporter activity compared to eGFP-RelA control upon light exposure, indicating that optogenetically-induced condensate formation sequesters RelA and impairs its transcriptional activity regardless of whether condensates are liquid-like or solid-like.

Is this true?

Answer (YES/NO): NO